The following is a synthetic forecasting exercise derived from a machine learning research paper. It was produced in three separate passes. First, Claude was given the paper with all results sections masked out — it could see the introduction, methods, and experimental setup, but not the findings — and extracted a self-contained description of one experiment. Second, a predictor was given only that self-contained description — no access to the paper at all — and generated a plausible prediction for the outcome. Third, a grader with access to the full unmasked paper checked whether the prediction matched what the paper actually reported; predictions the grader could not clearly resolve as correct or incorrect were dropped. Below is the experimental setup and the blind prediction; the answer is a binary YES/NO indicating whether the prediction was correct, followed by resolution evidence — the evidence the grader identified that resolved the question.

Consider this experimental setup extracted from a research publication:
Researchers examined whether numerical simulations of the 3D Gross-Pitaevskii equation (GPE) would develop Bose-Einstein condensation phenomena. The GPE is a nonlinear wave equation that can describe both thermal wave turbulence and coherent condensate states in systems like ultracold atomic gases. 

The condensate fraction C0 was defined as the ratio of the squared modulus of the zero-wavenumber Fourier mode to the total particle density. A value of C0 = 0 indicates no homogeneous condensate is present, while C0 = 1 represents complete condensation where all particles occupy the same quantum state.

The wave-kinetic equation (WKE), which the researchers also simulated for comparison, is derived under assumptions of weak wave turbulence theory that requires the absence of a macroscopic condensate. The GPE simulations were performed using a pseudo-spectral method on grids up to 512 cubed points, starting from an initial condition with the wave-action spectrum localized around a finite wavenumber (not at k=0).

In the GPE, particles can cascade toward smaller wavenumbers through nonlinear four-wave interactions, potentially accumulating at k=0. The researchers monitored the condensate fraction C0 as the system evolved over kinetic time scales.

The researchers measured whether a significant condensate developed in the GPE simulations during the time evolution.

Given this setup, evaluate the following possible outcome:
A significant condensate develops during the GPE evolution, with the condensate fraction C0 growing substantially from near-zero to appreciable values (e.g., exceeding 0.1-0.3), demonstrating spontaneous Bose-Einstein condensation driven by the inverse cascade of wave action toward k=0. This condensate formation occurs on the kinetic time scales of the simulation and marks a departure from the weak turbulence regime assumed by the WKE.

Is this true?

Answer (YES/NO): NO